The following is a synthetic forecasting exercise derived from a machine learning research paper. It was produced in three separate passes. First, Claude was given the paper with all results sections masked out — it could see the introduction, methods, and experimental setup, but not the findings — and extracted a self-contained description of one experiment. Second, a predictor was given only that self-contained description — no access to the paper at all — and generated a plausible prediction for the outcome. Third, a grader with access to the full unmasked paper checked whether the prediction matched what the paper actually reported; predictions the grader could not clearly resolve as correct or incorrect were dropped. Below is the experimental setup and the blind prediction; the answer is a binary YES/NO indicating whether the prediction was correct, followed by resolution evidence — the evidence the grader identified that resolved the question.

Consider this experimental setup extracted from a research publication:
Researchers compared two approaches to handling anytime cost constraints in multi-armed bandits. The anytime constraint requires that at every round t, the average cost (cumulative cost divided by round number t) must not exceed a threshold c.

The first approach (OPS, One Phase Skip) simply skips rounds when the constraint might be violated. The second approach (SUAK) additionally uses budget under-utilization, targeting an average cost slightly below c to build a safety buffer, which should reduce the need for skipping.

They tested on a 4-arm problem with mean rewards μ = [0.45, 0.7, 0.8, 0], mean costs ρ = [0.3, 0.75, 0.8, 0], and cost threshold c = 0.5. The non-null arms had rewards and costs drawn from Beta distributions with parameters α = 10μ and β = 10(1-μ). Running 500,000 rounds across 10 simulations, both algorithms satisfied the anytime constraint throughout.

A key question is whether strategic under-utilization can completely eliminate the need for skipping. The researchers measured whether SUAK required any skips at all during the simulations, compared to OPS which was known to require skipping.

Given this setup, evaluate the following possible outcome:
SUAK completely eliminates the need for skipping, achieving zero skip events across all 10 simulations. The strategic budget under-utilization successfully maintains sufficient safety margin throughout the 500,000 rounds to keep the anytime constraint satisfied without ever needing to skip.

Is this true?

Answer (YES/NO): NO